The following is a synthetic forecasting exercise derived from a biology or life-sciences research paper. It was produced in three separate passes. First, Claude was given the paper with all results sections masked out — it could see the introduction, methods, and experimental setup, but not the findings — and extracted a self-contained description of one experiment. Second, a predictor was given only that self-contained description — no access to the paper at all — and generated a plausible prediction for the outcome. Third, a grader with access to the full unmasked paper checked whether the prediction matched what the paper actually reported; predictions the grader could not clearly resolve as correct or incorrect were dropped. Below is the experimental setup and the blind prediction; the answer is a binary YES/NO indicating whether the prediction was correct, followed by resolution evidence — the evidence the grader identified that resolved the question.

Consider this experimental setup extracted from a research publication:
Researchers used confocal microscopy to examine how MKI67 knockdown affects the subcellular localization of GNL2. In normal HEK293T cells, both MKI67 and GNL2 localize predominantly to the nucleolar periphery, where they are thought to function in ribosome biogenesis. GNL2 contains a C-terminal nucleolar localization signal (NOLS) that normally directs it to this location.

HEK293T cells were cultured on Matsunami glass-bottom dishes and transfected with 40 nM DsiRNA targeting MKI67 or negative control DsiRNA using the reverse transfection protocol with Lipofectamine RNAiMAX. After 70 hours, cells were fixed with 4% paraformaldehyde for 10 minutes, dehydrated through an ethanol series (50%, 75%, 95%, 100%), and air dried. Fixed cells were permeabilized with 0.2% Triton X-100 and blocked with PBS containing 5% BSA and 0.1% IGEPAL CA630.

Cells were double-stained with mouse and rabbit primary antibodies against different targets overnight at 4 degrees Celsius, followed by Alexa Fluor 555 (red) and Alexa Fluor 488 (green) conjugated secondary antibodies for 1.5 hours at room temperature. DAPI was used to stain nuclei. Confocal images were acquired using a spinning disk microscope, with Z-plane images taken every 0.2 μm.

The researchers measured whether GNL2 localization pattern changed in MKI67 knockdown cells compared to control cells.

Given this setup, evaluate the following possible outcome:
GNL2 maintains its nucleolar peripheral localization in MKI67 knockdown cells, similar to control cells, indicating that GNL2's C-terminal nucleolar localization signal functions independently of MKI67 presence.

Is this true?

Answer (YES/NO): NO